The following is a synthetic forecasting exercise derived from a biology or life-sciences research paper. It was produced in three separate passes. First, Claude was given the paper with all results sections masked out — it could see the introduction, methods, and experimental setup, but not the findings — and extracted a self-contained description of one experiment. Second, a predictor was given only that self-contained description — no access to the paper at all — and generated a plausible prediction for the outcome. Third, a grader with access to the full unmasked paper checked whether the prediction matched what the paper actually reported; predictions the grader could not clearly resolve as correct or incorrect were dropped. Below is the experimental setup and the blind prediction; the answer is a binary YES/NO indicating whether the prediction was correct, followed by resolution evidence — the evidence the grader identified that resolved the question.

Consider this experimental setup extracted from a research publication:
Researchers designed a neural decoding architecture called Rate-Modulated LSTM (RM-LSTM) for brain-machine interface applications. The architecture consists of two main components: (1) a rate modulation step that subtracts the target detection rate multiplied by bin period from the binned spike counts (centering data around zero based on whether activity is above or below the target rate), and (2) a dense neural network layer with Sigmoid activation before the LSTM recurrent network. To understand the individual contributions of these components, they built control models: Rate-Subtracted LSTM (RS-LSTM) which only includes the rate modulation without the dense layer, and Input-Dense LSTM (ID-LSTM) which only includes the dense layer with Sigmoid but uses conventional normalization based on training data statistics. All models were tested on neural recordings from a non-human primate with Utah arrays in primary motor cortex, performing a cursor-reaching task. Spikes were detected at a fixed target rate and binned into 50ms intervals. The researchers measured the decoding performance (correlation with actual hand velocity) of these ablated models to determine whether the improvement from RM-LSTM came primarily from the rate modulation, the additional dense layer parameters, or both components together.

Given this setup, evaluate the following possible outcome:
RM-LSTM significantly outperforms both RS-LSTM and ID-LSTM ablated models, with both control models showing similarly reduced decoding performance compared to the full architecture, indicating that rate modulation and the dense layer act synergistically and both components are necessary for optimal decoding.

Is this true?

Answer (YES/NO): NO